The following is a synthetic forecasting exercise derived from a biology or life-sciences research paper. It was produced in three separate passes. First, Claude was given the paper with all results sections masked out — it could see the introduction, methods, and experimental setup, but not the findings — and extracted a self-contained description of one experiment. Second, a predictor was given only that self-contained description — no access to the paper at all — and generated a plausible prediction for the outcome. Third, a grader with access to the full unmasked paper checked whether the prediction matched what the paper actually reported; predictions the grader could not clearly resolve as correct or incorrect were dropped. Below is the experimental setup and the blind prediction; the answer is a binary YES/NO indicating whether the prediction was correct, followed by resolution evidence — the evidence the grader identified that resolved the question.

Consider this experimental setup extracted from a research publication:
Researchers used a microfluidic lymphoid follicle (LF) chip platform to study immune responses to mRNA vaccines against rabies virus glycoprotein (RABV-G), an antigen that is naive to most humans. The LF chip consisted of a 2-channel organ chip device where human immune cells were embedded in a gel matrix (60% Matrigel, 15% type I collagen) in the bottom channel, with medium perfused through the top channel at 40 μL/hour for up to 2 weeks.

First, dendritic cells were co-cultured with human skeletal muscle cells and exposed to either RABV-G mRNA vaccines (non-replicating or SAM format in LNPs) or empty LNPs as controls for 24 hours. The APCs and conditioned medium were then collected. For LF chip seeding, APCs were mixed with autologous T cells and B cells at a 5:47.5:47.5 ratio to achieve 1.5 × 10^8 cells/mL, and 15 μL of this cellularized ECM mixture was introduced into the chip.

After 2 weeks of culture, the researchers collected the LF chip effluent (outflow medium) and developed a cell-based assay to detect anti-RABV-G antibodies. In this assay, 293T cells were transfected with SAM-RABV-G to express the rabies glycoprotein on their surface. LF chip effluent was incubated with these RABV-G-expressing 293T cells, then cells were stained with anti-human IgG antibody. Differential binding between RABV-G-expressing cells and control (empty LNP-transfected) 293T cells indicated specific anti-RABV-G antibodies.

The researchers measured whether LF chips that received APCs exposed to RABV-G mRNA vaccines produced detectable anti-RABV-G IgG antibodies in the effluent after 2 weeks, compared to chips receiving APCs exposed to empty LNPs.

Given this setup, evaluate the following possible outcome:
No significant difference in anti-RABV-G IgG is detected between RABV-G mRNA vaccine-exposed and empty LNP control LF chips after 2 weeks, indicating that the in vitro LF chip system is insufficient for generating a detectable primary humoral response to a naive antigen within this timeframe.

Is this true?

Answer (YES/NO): NO